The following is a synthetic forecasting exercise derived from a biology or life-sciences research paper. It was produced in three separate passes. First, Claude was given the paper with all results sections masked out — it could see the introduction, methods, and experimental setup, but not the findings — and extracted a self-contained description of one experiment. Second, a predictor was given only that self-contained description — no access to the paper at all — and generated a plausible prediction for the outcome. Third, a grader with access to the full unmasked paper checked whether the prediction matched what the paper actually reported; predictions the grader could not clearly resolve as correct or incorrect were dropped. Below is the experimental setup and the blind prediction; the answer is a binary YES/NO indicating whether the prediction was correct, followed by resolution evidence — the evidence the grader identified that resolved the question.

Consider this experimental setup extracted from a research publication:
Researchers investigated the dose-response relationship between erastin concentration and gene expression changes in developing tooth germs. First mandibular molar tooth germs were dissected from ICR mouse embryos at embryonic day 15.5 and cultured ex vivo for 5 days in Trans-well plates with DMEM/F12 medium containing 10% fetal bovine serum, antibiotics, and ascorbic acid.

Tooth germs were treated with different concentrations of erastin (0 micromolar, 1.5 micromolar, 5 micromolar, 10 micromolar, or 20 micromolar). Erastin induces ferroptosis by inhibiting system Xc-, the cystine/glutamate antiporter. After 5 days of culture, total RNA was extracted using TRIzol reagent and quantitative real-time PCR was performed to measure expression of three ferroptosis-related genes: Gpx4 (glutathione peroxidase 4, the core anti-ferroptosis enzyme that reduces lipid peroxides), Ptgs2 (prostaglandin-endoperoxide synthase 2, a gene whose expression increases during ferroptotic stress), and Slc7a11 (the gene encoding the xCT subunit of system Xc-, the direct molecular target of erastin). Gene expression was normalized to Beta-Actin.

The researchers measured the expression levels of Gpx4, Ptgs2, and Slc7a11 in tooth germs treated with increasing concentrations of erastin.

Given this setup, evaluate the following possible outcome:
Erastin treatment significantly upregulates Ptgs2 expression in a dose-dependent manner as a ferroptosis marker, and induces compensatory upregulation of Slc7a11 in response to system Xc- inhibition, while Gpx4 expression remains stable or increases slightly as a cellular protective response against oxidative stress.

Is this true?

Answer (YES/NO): YES